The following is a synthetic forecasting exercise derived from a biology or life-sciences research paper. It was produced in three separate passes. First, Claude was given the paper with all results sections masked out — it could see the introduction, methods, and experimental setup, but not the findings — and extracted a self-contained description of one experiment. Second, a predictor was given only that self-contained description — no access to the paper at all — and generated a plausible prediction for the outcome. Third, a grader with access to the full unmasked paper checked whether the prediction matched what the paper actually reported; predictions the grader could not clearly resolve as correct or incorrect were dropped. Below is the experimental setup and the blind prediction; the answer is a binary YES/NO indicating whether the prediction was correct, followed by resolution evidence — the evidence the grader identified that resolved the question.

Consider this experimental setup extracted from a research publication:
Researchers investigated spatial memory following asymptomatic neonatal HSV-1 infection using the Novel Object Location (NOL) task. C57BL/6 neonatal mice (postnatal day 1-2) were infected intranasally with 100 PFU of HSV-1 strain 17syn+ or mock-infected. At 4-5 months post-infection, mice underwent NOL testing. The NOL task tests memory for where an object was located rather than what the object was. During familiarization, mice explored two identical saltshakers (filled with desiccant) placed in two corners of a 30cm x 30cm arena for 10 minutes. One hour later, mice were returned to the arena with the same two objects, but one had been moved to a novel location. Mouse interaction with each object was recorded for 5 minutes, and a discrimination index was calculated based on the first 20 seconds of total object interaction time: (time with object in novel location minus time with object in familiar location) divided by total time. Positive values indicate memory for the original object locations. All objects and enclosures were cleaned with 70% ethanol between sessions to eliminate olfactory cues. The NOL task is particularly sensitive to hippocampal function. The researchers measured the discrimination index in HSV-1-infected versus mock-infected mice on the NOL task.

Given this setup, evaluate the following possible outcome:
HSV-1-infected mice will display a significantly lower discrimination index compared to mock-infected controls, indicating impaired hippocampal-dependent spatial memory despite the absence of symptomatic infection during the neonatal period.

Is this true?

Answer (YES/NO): YES